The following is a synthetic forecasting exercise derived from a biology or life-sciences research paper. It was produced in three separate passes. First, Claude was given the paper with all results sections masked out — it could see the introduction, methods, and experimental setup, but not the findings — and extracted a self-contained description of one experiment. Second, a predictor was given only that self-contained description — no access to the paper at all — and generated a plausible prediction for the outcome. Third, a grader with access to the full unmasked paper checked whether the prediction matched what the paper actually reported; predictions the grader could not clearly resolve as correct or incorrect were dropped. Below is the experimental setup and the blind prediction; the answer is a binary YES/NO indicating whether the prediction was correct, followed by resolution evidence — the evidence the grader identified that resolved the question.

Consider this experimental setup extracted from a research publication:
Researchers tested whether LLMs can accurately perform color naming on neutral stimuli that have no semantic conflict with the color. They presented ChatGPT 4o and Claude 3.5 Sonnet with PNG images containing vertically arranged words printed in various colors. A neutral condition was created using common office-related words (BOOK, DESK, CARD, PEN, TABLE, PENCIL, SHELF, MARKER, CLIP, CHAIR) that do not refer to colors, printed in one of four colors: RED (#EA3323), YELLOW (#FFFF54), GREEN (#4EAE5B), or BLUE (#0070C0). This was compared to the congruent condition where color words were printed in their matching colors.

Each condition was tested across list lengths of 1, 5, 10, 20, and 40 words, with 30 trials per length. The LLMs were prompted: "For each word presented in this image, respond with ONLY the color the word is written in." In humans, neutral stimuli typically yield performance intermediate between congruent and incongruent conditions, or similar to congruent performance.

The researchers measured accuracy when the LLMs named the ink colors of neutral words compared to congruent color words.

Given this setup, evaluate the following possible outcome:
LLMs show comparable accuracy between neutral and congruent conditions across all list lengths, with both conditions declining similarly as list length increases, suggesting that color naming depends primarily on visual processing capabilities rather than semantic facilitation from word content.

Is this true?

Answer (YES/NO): NO